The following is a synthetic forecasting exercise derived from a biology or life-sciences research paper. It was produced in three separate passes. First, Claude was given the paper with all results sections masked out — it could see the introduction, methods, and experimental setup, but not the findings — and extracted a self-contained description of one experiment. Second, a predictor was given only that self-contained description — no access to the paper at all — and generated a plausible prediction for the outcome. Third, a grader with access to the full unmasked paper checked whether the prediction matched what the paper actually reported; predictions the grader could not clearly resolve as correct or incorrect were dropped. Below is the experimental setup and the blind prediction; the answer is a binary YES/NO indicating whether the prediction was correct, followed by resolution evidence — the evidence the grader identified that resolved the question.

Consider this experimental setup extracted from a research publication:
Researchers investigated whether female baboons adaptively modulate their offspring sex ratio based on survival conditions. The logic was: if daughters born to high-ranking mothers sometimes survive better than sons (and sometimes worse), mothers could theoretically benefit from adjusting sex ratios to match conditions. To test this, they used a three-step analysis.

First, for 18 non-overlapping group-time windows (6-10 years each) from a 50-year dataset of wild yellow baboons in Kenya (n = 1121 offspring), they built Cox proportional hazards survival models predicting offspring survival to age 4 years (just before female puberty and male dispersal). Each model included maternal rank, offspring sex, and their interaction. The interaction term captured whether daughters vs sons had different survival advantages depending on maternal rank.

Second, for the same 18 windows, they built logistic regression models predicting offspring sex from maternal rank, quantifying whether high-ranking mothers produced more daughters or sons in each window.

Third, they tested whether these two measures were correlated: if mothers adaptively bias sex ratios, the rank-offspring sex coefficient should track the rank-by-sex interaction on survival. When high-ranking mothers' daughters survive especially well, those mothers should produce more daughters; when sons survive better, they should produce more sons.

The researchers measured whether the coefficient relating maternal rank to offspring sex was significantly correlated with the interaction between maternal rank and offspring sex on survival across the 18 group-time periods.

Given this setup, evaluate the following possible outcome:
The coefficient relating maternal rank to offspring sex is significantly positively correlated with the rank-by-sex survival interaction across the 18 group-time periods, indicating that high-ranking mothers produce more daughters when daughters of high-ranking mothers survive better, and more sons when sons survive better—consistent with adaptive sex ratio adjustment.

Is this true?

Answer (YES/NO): NO